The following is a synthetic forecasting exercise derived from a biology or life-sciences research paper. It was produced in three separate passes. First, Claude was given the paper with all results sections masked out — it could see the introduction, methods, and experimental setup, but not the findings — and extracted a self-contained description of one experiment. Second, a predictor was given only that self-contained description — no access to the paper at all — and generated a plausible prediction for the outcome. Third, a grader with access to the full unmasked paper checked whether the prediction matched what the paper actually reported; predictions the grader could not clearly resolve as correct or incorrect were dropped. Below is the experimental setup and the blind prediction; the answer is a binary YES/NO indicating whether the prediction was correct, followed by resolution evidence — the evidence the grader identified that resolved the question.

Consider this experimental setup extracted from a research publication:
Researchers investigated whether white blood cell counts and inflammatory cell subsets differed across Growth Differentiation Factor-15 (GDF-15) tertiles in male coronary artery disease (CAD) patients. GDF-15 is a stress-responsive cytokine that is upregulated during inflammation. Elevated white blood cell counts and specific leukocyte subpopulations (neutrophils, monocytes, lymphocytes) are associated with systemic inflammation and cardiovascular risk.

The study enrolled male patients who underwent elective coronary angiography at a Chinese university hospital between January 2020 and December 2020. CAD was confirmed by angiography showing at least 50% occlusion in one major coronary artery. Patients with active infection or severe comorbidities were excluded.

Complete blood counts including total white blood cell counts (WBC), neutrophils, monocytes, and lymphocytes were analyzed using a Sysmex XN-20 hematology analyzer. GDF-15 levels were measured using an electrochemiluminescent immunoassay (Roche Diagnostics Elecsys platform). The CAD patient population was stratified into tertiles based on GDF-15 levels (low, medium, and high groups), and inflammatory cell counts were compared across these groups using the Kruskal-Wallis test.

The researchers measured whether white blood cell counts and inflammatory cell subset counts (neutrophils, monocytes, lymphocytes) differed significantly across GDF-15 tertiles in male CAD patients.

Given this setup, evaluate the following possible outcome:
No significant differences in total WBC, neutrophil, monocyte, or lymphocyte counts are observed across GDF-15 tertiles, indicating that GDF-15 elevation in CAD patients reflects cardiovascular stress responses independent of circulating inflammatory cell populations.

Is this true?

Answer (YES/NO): NO